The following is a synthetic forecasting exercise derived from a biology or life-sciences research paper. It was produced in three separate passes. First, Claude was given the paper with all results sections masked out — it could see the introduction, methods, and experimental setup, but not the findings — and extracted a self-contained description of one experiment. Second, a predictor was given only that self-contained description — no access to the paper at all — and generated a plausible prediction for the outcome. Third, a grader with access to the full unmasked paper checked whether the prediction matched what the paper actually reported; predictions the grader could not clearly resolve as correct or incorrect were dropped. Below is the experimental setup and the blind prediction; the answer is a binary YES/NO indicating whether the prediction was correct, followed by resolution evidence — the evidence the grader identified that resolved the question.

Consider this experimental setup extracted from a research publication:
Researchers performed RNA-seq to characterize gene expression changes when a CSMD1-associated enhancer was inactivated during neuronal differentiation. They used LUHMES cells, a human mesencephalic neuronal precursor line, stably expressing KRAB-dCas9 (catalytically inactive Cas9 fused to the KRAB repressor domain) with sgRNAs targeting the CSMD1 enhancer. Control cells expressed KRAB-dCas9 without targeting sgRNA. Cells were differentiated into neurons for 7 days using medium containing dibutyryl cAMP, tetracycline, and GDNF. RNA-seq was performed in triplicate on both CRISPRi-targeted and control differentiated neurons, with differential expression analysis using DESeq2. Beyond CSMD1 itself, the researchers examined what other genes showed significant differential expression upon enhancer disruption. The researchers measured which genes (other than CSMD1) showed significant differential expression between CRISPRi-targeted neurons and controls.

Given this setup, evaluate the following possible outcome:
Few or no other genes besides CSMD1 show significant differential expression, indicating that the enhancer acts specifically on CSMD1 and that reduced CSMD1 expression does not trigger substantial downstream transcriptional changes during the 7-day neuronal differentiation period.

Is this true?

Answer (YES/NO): NO